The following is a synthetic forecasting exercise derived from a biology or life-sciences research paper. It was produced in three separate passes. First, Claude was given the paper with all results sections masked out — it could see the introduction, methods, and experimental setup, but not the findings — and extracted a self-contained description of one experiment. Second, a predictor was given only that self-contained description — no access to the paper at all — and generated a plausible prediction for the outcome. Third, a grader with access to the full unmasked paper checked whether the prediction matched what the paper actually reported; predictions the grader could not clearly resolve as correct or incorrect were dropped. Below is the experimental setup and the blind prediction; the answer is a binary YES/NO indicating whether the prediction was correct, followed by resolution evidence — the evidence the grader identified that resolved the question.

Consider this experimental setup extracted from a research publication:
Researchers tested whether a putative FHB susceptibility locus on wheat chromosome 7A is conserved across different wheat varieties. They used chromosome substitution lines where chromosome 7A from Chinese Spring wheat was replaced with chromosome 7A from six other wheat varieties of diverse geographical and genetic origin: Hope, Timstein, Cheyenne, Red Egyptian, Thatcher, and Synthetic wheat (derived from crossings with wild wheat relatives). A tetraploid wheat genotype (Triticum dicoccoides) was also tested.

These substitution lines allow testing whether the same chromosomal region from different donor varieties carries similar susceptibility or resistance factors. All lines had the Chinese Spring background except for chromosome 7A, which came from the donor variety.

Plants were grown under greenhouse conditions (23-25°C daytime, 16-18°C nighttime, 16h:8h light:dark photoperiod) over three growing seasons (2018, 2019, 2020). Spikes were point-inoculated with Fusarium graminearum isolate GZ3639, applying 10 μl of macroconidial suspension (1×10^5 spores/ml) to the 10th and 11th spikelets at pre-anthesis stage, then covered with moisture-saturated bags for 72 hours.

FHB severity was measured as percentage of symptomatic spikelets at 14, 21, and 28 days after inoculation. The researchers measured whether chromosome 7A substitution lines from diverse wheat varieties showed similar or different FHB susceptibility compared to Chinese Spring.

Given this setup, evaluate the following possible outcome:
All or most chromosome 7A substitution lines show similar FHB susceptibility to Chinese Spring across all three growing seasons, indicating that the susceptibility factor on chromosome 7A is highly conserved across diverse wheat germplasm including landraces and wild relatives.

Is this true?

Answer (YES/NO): YES